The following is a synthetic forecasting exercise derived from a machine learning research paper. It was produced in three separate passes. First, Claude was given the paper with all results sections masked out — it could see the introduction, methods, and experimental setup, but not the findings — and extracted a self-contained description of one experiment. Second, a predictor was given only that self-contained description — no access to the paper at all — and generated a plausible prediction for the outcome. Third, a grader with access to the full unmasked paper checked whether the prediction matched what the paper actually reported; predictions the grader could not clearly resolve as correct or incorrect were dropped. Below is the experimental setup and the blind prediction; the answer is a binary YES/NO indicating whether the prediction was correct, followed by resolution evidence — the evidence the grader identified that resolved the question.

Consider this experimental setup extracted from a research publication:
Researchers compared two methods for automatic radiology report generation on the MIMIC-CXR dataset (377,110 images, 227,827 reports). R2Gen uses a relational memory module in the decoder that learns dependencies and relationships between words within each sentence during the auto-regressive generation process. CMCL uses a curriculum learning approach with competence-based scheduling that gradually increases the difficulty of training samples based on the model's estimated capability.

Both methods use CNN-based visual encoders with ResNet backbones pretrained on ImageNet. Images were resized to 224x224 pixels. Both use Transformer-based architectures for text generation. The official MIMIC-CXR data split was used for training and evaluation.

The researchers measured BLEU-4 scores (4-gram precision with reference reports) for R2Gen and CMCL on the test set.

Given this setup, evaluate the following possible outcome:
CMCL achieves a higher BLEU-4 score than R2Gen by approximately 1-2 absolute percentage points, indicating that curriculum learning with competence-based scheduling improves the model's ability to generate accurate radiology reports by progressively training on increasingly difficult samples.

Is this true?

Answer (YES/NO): NO